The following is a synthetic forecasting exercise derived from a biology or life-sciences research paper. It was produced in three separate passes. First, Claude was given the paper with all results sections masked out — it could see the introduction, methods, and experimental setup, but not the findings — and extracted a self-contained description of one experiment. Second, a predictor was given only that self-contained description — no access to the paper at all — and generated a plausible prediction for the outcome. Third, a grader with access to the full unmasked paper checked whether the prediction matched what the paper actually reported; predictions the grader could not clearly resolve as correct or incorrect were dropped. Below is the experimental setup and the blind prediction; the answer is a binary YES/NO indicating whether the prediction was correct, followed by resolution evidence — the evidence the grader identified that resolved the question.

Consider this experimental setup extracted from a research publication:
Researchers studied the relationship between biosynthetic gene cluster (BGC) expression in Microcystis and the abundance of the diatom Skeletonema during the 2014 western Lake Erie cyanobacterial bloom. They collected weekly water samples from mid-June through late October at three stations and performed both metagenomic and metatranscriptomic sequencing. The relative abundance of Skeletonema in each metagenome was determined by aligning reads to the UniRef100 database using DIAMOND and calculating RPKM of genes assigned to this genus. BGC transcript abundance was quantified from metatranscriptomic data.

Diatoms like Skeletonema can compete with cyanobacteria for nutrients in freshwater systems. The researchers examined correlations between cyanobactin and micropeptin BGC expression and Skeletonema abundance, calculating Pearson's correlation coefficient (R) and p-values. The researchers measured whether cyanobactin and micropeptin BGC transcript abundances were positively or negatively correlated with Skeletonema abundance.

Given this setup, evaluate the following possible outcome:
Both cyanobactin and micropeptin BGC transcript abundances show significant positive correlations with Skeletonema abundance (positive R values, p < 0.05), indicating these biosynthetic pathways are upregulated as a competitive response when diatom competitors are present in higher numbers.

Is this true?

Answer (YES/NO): YES